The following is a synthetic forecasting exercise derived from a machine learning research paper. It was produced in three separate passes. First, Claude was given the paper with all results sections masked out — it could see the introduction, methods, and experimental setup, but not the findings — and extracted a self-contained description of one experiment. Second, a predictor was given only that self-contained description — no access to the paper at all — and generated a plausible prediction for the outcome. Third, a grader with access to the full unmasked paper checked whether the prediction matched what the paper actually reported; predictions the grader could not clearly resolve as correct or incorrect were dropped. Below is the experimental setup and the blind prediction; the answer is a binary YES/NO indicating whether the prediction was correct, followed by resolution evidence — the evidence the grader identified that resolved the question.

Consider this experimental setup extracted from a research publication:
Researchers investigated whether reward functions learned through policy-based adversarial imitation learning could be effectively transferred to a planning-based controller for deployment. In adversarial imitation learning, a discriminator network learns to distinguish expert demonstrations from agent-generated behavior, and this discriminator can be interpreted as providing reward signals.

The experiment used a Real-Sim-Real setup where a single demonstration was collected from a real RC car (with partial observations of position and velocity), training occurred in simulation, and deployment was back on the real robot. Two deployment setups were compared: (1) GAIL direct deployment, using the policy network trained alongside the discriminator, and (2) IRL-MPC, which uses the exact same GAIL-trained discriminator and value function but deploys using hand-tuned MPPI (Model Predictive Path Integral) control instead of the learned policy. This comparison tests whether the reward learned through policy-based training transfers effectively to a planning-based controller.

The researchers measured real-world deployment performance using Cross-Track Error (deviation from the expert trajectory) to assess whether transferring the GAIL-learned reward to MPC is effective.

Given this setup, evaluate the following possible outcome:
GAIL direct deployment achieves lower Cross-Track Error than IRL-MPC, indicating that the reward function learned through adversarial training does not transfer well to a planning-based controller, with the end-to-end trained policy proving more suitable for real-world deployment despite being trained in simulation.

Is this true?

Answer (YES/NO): NO